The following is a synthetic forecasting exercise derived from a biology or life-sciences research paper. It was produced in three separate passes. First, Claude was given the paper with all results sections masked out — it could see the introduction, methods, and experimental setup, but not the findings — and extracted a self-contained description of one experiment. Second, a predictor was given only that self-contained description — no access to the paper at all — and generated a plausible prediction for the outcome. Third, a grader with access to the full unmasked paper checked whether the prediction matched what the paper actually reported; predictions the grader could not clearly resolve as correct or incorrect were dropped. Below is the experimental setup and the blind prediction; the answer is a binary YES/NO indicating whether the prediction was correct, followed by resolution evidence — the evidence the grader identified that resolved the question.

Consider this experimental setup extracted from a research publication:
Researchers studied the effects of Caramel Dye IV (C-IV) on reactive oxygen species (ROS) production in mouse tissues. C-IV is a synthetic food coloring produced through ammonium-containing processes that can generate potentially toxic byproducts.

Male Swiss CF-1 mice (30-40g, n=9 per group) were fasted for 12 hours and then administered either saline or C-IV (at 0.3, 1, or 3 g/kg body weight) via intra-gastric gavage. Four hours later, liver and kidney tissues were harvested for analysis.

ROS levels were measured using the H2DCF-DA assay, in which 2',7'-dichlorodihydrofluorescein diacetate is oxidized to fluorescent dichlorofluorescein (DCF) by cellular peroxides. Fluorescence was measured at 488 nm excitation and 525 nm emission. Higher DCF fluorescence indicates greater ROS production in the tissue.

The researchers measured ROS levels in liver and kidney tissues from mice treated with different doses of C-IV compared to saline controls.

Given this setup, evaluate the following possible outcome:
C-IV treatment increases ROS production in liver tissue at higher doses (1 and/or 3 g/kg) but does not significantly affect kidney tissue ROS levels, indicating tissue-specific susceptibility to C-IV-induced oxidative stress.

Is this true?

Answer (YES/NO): NO